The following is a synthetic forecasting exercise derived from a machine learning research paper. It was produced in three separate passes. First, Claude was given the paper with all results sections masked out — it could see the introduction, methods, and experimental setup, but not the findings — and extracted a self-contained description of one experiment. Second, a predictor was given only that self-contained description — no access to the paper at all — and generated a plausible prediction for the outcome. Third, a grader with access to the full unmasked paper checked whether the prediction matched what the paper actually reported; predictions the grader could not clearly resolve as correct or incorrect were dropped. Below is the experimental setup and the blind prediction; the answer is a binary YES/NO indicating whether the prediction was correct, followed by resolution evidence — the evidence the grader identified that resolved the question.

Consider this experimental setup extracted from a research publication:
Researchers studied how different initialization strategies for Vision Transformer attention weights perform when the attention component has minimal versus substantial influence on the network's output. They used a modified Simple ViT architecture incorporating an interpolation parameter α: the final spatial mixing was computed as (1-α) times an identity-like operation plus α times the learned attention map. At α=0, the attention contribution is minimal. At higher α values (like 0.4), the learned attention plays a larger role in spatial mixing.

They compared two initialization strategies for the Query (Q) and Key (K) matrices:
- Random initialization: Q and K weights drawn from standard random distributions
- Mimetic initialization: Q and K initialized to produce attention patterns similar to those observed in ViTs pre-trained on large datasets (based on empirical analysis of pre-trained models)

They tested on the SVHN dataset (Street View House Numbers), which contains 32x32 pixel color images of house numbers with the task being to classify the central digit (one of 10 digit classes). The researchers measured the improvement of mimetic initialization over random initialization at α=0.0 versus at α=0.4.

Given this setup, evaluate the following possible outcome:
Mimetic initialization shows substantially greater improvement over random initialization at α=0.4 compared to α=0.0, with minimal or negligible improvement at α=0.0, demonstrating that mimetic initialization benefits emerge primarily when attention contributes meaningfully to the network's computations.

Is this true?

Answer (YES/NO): YES